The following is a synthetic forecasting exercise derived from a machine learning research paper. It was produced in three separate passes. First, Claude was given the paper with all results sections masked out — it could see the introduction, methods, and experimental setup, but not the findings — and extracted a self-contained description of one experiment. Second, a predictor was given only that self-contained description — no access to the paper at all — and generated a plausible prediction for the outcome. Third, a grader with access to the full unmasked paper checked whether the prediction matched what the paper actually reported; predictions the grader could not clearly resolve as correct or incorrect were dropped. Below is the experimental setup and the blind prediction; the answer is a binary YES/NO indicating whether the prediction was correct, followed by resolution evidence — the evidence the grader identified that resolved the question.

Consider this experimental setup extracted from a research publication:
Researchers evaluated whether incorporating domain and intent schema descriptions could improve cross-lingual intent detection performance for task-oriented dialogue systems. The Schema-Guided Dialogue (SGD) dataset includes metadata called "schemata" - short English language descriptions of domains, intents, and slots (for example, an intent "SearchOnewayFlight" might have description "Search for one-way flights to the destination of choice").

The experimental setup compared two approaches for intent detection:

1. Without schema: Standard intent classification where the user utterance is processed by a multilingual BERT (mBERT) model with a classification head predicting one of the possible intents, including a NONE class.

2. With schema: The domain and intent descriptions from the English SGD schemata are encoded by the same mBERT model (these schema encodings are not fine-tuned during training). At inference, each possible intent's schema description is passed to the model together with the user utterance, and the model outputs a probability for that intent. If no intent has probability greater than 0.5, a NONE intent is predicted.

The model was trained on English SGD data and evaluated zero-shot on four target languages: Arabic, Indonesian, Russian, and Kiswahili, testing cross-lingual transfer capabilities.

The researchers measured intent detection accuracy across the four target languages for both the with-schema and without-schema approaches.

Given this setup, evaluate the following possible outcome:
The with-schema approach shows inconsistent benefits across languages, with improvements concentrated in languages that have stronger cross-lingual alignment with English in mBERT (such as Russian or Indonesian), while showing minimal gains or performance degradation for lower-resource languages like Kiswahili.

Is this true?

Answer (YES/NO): NO